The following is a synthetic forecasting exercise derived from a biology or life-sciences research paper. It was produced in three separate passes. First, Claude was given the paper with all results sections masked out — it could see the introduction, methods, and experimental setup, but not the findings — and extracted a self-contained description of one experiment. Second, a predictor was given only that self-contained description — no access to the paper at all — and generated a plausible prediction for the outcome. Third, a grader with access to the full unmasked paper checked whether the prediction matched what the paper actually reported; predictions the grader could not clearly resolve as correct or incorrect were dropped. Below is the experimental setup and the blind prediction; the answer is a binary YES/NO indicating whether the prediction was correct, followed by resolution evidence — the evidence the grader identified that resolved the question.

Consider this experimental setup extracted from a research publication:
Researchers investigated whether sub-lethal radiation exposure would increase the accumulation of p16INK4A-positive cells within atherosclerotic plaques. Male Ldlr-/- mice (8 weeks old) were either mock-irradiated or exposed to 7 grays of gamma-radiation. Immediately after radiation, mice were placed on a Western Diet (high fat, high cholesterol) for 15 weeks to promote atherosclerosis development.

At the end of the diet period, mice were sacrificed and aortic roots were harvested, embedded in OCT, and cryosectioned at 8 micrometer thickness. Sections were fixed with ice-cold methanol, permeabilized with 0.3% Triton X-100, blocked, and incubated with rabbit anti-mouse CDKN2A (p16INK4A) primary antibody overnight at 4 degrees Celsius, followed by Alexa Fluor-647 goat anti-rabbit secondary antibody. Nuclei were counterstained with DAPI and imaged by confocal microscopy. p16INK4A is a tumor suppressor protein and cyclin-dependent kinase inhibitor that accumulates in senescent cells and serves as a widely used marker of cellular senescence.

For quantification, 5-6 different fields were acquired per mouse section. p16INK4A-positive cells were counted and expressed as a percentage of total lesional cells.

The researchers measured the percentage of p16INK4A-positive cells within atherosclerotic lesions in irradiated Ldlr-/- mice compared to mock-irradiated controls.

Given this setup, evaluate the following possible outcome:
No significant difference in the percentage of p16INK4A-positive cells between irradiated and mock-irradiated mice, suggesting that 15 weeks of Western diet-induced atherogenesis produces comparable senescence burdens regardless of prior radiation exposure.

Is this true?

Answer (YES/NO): NO